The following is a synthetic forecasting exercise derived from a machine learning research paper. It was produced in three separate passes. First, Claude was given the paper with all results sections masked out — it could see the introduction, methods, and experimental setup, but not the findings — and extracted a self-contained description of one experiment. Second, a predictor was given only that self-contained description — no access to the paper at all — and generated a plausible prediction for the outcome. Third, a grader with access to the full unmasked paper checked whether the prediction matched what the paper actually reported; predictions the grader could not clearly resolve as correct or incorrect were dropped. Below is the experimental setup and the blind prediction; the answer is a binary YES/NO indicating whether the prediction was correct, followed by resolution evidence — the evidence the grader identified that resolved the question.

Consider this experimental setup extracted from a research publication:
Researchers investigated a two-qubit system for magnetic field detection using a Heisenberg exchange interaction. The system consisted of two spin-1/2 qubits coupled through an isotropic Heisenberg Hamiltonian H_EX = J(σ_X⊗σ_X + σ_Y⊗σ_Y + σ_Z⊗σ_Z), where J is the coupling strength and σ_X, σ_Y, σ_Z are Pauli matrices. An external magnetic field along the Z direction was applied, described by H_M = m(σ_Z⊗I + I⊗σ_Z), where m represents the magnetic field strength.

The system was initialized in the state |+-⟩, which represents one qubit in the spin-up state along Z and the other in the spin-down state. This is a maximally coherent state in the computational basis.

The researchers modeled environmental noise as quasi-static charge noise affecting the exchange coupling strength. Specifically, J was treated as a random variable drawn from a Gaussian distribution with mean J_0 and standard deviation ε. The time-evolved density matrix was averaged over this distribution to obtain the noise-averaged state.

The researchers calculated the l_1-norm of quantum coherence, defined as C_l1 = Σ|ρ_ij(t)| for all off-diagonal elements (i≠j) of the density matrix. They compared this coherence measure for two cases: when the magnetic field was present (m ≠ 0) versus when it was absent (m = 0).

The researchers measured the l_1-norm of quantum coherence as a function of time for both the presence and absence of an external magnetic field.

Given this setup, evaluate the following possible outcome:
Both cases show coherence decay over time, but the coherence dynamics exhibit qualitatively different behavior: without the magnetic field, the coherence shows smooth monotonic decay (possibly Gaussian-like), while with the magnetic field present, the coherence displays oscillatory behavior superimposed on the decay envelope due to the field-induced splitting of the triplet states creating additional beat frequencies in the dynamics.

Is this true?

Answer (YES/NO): NO